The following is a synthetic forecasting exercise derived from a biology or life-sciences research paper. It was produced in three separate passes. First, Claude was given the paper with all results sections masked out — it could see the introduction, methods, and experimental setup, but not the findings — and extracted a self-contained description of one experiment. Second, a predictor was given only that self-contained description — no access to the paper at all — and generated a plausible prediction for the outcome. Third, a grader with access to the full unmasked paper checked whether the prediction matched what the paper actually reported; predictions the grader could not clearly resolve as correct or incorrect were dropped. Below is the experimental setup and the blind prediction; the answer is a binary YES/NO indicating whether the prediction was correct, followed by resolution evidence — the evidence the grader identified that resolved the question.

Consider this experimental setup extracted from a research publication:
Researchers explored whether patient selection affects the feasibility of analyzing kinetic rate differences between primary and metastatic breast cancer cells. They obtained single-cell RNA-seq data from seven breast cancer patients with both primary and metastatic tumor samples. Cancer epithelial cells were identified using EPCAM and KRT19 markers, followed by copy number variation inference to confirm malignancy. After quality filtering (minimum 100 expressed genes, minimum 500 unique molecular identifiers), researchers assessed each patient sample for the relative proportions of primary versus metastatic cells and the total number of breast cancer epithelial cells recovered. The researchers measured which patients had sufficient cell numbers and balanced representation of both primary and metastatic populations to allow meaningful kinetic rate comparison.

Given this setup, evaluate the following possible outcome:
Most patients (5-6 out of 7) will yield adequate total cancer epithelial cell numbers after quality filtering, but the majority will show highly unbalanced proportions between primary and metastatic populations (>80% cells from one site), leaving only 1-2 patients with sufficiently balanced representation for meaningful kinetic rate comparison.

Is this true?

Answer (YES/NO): NO